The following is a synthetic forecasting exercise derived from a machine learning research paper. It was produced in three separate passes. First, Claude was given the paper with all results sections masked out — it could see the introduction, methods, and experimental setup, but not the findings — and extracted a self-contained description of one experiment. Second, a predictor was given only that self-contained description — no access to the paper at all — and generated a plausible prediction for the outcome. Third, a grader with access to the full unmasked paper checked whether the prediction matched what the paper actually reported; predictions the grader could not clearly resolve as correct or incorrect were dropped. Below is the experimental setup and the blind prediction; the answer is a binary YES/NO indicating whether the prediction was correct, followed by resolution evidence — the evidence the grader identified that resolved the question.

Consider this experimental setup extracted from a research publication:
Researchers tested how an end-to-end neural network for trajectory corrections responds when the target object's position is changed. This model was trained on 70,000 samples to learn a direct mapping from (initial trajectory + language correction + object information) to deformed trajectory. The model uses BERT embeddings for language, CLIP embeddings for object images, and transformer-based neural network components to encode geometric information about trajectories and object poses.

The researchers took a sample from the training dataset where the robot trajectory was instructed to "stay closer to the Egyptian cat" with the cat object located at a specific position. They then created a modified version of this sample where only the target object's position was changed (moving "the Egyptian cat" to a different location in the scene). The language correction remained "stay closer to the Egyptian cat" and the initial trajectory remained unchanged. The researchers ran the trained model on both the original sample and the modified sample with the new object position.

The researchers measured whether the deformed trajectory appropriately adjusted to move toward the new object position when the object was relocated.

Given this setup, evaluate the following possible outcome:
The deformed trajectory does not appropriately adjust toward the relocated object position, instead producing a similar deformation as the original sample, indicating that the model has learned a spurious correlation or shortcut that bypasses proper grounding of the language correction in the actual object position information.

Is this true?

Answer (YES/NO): YES